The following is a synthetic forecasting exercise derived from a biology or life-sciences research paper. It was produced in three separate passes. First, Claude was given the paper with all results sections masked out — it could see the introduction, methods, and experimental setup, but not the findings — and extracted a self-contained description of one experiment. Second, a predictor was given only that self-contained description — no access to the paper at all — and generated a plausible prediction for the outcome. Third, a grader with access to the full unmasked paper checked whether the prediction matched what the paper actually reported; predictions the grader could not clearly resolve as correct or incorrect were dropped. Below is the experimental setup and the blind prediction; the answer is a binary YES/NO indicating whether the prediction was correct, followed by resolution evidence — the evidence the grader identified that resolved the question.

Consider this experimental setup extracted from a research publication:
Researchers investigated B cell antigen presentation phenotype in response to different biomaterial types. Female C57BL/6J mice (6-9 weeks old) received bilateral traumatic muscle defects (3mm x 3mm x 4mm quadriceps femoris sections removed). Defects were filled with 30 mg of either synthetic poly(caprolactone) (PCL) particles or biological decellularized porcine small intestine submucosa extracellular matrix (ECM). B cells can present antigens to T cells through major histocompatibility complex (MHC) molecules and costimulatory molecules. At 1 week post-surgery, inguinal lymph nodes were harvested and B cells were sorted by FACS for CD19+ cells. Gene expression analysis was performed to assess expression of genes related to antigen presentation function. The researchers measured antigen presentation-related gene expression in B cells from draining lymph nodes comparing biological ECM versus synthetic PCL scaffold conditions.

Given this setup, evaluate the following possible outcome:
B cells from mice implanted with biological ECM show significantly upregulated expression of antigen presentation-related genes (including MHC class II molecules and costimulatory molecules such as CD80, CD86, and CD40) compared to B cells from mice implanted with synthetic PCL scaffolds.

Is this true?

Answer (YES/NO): NO